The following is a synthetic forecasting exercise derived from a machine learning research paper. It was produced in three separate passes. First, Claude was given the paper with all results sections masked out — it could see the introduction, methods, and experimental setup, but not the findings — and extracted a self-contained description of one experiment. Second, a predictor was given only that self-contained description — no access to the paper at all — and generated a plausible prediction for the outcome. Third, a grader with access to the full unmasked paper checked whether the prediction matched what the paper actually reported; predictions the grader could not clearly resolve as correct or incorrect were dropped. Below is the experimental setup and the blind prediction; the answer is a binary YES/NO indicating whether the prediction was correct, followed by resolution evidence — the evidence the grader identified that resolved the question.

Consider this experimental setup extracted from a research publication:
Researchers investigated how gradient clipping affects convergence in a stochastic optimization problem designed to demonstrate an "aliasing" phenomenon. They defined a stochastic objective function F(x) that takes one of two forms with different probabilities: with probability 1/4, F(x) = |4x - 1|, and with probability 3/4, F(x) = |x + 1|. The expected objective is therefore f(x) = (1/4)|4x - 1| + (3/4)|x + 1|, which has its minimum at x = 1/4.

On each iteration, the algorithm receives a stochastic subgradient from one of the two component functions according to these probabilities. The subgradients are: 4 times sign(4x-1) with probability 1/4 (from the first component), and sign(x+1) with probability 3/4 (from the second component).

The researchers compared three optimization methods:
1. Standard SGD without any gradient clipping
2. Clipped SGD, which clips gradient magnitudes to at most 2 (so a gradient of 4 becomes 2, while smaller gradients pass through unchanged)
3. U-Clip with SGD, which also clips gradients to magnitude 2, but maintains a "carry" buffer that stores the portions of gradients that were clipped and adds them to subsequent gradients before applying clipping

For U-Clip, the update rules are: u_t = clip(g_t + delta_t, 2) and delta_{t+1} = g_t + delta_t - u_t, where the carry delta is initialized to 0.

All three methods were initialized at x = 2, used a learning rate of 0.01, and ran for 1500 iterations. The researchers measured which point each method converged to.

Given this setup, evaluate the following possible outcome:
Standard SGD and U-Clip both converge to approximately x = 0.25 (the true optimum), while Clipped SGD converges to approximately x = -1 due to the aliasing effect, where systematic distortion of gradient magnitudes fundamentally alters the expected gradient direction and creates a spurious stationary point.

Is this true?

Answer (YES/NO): YES